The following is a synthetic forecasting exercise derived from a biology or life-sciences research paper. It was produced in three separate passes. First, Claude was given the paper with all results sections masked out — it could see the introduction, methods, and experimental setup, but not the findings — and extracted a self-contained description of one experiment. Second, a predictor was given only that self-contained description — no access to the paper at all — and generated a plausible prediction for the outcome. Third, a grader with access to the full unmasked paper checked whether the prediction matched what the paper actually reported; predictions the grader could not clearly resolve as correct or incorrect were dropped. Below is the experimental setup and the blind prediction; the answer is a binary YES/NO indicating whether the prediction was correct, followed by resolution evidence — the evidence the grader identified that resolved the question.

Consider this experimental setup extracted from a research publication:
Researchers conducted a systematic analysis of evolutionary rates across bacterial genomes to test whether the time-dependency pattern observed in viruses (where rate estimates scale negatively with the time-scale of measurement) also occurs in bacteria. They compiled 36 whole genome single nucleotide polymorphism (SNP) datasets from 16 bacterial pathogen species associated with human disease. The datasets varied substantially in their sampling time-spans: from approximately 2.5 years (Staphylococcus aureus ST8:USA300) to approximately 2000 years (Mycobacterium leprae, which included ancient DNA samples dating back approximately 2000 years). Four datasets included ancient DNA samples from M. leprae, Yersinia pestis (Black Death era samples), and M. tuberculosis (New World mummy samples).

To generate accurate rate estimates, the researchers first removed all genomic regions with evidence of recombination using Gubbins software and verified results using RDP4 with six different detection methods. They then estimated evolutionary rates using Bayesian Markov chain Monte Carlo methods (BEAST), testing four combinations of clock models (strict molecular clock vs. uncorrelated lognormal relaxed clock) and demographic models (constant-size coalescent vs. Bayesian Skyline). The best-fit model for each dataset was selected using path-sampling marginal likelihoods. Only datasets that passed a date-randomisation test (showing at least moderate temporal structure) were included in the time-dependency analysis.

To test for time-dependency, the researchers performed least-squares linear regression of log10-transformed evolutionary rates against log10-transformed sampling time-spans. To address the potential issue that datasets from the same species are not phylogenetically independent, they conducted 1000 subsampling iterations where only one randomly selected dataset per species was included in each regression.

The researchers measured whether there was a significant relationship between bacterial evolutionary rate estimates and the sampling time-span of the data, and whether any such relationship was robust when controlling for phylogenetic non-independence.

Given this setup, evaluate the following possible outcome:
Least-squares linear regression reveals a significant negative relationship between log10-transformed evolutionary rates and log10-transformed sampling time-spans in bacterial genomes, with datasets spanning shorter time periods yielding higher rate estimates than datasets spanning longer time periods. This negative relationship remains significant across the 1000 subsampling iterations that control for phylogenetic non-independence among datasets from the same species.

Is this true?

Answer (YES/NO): YES